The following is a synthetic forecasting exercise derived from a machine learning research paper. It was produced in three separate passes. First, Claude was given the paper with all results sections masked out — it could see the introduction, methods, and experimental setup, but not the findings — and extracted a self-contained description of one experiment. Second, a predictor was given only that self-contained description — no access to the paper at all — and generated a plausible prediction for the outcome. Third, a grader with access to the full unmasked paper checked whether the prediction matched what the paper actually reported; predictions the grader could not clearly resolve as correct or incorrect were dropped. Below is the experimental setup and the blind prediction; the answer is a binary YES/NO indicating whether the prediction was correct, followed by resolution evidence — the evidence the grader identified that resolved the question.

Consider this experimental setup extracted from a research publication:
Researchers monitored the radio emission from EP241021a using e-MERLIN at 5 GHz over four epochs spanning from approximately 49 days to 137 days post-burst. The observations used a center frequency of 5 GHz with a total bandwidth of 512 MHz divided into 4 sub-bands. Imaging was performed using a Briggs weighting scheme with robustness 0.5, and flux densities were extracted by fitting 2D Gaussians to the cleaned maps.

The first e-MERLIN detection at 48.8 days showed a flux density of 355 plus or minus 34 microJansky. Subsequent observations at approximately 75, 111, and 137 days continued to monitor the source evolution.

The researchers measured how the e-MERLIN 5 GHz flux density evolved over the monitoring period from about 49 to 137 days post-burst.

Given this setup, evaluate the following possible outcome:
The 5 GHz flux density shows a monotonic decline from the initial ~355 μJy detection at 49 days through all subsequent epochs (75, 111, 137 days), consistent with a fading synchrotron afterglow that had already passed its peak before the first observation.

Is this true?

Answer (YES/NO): NO